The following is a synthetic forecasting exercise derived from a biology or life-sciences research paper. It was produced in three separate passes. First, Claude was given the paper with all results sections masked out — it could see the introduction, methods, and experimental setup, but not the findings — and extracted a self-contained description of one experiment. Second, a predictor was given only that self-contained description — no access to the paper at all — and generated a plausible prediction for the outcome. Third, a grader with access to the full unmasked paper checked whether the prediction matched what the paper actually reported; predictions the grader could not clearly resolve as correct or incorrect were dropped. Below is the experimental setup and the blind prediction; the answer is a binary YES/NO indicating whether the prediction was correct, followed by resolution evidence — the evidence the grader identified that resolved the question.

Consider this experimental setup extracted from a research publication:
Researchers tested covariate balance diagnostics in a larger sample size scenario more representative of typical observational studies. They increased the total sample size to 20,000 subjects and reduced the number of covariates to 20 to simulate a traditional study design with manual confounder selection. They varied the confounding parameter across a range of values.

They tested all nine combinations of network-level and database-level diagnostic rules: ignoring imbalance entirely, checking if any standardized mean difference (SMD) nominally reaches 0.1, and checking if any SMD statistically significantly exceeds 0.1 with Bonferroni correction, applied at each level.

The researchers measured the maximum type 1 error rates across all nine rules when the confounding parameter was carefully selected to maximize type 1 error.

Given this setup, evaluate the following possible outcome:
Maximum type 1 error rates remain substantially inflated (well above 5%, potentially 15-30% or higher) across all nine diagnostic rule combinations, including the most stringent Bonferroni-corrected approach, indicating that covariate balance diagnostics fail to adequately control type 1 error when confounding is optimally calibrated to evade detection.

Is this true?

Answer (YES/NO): YES